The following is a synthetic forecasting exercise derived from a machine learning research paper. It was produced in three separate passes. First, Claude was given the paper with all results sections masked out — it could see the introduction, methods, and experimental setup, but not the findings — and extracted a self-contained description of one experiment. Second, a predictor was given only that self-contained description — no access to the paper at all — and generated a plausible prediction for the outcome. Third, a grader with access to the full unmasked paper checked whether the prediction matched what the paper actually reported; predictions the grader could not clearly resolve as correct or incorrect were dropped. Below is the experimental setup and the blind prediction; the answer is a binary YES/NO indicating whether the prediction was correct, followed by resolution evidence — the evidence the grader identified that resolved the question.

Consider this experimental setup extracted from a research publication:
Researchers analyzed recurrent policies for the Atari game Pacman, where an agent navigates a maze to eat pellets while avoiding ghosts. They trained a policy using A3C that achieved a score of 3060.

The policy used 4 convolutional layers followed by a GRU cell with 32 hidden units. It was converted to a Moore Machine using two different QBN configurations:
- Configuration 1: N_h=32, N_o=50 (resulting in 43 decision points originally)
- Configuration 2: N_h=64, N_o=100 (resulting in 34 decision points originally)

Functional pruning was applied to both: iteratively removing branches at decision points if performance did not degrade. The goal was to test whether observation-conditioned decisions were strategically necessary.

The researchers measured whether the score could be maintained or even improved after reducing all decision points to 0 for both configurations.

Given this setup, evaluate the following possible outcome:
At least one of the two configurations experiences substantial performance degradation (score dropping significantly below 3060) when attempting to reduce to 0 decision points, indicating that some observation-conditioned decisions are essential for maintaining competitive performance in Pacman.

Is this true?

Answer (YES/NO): NO